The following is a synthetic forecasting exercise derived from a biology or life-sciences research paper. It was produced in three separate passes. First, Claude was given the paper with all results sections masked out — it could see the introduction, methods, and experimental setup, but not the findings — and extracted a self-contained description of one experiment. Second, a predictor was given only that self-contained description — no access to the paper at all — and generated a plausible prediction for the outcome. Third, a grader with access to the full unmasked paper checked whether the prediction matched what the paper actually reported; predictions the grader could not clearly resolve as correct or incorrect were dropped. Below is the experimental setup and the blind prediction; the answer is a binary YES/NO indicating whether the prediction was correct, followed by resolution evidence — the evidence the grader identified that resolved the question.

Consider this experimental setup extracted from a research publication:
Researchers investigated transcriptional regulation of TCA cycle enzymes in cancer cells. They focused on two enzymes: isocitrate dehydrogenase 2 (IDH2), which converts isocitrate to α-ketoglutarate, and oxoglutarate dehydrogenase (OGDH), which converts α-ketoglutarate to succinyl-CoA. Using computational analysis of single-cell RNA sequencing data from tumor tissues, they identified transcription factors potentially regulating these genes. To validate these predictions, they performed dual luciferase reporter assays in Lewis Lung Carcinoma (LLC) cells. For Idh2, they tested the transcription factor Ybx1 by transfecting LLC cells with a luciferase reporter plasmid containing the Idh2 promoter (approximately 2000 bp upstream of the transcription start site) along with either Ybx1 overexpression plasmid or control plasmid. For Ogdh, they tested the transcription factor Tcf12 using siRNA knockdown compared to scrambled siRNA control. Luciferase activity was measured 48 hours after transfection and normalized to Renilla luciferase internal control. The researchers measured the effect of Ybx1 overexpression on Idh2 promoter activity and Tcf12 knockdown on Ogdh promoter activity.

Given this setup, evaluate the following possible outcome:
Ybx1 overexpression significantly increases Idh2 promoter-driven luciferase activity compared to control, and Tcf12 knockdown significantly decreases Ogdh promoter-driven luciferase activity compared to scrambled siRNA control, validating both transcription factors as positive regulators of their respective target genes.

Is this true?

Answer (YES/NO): YES